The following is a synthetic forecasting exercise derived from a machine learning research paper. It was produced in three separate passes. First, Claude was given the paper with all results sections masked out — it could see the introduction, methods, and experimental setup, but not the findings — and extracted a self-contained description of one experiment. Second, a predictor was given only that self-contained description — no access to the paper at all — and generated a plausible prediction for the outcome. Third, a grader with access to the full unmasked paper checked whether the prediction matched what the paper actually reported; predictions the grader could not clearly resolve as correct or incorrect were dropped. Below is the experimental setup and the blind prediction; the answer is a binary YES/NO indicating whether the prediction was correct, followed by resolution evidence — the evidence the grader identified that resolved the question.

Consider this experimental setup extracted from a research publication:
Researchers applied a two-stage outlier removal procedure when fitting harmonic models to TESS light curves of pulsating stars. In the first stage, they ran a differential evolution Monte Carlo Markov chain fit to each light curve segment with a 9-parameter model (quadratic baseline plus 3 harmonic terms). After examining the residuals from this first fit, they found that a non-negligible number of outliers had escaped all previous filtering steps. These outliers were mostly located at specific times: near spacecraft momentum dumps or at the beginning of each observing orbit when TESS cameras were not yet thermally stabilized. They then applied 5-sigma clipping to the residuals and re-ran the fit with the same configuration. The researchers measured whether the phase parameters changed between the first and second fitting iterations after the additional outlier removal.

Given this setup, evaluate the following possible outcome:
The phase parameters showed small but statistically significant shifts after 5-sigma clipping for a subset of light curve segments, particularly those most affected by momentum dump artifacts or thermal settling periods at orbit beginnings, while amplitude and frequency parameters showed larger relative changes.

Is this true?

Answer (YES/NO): NO